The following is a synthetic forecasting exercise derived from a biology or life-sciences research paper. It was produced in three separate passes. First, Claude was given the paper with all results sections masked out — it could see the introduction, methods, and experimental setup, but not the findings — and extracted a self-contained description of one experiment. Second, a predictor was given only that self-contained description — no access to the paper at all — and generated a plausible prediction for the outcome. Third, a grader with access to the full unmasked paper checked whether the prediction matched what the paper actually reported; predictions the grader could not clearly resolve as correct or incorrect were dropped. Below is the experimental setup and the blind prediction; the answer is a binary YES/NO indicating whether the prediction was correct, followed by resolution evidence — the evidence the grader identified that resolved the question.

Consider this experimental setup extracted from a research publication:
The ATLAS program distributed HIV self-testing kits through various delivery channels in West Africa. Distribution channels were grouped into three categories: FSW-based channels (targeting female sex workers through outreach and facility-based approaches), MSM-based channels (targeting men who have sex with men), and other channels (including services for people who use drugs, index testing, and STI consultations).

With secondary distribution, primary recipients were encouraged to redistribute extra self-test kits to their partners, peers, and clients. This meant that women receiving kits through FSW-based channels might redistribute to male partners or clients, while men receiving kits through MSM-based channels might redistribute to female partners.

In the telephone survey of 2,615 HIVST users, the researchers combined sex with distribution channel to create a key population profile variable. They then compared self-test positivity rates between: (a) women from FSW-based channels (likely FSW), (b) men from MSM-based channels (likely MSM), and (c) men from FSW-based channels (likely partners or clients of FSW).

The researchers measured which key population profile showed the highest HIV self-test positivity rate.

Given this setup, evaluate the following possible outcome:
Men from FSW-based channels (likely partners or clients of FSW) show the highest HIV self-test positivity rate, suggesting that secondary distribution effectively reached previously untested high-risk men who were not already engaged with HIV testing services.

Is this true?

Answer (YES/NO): NO